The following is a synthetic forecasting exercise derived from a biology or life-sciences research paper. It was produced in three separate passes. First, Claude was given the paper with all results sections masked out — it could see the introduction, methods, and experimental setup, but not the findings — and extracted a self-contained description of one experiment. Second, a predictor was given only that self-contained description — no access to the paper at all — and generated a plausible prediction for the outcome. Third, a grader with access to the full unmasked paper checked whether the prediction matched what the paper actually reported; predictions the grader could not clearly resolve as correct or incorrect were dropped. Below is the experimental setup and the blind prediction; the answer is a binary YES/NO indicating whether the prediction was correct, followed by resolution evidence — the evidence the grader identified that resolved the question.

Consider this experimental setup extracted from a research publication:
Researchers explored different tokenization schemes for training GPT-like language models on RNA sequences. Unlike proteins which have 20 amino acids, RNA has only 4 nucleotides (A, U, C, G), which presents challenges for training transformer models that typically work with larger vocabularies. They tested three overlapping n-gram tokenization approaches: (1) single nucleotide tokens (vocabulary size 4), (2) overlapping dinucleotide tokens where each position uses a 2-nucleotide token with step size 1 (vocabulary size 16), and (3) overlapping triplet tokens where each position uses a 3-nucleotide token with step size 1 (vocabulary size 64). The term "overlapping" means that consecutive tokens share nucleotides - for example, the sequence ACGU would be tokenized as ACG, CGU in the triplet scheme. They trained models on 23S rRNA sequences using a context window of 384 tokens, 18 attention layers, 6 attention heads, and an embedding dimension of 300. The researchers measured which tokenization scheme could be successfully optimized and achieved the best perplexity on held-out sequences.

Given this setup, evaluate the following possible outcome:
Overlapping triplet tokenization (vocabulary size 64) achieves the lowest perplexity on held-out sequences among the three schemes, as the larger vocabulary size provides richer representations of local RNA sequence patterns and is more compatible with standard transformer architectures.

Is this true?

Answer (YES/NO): YES